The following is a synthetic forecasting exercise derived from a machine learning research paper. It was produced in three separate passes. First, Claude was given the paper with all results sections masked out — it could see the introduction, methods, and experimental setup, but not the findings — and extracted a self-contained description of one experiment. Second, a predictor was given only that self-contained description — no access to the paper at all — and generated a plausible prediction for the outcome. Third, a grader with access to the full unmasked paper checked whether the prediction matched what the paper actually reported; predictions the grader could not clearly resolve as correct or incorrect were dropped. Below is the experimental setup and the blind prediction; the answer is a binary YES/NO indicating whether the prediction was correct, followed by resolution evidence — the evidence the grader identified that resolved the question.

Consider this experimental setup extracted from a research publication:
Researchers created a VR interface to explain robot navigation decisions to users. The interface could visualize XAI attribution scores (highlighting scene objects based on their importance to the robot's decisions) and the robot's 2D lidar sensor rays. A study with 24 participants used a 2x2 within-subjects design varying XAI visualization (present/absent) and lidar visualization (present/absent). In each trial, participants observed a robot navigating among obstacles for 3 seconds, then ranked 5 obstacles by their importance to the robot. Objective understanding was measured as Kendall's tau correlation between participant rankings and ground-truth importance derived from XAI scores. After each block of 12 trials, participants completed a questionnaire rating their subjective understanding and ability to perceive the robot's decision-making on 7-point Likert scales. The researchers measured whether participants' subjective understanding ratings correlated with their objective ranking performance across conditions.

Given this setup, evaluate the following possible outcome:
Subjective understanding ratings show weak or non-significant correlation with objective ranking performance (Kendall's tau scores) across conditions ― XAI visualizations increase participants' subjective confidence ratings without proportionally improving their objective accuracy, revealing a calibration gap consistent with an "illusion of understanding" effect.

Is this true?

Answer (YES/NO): NO